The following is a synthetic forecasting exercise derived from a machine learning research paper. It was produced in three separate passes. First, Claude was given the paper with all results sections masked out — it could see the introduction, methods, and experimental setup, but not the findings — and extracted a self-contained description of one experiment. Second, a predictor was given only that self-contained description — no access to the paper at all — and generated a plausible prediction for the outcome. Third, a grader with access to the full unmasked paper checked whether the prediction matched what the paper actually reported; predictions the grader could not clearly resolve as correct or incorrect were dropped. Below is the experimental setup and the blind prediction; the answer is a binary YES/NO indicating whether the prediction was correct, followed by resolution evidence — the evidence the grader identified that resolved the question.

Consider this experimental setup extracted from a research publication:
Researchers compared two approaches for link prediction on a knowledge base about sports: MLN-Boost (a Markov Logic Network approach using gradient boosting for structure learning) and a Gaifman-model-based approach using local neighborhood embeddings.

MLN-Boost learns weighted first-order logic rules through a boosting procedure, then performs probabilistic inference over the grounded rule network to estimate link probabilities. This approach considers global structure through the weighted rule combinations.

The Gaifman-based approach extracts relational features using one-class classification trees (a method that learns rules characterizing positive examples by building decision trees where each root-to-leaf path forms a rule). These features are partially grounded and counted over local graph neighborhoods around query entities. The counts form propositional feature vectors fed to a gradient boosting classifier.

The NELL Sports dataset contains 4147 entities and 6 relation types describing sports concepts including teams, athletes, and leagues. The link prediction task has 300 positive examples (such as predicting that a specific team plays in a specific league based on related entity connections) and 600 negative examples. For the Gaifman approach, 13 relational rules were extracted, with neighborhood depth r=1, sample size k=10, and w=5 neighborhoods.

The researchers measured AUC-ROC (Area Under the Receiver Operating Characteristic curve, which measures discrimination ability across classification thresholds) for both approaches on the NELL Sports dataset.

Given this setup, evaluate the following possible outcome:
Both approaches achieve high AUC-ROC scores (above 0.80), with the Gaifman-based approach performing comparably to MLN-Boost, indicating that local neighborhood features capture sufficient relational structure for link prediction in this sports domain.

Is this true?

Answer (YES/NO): NO